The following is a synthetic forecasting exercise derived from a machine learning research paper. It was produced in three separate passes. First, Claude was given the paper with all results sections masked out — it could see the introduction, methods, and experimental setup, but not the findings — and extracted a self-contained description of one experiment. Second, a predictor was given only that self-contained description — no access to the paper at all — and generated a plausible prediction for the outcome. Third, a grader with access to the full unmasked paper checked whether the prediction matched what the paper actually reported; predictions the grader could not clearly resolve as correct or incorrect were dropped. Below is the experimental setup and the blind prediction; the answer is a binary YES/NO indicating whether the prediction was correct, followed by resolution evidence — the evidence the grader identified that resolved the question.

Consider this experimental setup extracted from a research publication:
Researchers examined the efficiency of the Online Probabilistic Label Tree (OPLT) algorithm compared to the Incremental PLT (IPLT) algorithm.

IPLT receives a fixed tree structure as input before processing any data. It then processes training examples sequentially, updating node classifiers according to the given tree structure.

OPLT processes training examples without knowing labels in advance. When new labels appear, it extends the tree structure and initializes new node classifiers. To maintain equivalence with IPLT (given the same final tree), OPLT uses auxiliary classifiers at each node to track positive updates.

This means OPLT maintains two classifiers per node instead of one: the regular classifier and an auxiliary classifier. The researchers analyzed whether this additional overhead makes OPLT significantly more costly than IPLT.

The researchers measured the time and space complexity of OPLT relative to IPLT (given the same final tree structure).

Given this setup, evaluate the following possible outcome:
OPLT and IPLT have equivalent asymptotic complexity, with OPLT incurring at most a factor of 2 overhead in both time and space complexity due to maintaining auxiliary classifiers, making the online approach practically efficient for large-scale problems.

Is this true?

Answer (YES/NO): YES